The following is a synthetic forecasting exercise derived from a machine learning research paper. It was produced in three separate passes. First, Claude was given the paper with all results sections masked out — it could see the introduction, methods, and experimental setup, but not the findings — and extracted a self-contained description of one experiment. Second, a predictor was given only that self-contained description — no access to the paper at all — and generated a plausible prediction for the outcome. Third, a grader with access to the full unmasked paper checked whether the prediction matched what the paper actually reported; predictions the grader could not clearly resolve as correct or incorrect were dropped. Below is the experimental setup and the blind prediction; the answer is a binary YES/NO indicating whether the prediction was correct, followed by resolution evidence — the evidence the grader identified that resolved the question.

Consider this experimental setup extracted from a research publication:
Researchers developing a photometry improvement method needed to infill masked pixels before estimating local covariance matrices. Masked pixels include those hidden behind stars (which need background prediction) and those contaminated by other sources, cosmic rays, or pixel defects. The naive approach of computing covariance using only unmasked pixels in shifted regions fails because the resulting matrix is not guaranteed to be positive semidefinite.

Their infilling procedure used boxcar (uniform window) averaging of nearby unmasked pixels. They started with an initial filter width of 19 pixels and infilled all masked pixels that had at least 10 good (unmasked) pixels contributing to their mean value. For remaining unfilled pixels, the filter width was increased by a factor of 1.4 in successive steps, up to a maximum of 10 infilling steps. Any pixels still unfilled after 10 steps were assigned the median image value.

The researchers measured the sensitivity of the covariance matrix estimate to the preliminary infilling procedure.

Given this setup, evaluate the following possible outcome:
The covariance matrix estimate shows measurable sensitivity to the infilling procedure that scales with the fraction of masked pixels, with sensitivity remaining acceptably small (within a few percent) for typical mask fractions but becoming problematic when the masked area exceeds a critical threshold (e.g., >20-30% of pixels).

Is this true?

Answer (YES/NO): NO